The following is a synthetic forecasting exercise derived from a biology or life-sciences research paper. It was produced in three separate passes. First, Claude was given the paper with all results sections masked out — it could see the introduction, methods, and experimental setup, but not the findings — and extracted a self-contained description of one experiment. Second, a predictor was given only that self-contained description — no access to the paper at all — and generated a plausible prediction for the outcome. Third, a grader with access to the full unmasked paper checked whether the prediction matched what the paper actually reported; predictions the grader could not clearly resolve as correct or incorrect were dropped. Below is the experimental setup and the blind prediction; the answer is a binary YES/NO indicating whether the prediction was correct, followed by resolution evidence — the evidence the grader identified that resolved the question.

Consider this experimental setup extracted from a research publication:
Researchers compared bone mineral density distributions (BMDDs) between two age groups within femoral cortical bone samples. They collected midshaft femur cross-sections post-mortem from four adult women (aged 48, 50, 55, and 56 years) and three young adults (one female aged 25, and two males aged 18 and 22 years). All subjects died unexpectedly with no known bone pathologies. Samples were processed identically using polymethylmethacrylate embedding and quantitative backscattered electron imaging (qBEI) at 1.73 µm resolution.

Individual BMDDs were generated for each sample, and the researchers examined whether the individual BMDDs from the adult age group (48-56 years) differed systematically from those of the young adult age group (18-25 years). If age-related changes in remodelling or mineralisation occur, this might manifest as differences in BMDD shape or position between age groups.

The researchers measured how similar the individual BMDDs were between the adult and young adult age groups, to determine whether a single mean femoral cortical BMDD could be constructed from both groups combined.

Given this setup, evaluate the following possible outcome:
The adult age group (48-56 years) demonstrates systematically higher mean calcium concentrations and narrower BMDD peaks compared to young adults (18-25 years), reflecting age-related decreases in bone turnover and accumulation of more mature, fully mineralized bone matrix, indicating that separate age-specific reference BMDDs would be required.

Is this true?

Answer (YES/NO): NO